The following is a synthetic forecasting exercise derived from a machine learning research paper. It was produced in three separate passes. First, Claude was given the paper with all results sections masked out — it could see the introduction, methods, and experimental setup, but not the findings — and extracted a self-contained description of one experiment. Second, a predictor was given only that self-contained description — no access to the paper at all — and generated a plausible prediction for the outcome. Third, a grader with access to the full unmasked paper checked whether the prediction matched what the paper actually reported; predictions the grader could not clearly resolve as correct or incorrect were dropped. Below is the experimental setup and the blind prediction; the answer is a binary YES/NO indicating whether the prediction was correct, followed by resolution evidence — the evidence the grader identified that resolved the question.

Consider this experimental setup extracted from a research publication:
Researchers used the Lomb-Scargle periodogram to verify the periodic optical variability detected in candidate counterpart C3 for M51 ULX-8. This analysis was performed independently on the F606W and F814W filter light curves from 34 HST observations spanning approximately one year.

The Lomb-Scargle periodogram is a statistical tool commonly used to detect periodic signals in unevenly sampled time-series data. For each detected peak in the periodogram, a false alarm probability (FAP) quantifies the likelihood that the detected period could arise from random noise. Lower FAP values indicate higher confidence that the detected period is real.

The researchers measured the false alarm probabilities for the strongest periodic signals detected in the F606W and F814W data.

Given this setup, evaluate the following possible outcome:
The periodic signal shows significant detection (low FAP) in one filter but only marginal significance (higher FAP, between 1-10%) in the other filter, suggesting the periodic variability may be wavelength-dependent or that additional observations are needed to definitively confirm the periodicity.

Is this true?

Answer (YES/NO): YES